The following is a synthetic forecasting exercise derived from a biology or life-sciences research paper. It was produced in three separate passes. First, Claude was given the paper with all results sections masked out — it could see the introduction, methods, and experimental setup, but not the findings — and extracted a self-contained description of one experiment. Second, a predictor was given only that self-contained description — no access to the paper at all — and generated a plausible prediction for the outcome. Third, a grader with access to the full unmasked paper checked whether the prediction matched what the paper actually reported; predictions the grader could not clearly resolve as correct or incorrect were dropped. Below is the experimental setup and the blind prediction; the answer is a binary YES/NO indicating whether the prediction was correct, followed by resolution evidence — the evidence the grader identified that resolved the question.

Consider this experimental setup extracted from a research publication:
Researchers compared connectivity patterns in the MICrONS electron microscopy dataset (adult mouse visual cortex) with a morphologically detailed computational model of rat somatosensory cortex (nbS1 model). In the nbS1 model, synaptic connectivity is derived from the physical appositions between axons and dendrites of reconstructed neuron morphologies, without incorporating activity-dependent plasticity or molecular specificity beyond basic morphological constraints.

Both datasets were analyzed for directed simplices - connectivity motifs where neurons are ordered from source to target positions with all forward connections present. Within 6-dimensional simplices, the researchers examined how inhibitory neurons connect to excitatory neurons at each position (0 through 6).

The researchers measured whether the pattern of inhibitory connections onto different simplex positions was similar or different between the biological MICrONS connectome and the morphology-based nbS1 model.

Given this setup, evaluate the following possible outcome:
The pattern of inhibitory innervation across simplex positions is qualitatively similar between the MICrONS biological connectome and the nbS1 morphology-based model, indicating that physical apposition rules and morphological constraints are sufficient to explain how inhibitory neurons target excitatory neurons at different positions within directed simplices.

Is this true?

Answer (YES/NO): NO